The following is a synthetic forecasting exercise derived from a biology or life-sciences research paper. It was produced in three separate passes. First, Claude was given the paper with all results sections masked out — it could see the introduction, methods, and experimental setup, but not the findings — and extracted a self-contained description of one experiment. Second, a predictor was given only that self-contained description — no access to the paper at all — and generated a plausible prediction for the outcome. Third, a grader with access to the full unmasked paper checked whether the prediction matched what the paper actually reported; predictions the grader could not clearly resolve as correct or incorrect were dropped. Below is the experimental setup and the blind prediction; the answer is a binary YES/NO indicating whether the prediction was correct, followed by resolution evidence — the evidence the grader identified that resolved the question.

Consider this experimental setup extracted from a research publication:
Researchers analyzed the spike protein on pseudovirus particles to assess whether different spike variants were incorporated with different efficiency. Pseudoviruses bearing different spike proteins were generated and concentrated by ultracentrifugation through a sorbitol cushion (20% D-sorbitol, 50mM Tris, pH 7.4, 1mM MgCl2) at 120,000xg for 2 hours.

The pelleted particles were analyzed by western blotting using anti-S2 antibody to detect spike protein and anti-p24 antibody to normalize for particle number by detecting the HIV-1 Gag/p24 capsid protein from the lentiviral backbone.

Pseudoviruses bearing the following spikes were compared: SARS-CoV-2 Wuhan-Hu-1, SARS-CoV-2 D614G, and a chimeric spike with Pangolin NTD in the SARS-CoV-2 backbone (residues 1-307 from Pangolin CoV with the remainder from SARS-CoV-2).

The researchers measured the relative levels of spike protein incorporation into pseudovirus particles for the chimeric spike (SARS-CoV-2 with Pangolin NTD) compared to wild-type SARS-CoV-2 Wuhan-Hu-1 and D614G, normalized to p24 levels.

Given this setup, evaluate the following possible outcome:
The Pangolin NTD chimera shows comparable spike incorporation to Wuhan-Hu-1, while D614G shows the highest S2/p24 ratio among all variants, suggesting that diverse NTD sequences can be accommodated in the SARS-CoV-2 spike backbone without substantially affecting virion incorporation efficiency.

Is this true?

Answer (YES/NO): NO